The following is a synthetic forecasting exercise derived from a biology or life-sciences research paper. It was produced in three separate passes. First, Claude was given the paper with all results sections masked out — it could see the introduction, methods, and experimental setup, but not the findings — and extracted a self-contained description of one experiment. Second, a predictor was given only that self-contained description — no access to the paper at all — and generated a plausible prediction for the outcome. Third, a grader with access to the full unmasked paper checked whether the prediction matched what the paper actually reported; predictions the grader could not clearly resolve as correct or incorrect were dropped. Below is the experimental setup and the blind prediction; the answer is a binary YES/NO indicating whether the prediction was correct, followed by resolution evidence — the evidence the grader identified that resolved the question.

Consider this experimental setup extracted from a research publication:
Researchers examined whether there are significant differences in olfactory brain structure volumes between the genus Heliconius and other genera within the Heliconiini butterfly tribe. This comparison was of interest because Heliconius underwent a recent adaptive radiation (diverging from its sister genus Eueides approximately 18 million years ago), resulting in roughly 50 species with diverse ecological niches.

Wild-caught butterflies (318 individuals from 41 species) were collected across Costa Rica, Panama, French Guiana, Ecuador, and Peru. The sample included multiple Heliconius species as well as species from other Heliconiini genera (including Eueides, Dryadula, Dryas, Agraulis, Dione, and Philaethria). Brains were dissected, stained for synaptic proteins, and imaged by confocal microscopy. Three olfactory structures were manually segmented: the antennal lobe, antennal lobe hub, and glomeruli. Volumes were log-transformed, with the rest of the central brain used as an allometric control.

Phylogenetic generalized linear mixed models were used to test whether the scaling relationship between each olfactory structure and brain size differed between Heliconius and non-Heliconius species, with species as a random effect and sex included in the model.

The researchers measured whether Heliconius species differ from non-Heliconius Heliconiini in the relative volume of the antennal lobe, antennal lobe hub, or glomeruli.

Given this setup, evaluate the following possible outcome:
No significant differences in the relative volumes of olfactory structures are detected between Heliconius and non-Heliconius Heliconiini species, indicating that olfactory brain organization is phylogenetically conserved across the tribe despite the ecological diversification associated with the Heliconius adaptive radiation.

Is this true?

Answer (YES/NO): YES